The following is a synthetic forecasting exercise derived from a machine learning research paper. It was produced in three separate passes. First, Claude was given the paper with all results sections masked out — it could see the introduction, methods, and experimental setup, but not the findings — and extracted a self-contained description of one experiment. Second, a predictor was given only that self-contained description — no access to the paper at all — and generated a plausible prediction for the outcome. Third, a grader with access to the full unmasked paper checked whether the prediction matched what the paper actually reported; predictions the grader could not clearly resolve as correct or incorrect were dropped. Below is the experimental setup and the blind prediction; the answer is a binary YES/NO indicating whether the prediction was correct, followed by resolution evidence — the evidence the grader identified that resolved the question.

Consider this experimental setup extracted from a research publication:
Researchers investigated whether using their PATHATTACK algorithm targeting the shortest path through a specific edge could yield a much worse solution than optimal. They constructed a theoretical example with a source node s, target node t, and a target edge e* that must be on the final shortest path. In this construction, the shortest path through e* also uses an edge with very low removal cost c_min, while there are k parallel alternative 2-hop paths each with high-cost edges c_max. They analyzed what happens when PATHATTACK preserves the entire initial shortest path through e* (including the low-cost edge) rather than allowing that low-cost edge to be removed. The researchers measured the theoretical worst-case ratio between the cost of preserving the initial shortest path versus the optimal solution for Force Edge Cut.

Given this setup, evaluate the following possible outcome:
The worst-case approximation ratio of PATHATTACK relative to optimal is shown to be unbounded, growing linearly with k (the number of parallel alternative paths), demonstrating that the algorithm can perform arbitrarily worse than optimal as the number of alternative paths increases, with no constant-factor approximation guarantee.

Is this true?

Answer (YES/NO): NO